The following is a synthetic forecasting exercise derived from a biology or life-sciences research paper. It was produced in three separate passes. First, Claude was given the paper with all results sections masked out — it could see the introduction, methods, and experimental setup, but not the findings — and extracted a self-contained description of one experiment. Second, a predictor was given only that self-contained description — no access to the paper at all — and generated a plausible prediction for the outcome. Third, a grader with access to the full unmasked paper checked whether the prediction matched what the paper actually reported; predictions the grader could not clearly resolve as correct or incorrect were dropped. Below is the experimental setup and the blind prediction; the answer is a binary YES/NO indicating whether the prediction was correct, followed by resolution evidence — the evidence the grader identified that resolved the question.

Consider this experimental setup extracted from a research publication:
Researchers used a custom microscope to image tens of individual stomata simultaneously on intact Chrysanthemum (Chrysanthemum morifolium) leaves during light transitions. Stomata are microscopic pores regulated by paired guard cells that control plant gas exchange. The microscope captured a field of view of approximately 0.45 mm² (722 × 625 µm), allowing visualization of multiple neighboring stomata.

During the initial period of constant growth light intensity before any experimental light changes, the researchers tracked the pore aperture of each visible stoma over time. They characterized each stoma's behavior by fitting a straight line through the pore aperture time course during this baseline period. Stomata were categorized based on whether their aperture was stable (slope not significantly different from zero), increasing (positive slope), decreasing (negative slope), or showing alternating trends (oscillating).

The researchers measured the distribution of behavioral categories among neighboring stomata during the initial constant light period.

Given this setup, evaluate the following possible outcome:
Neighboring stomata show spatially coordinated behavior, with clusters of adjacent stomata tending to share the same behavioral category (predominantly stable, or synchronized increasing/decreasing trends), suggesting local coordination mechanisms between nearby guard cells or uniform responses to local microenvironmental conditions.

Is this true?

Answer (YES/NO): NO